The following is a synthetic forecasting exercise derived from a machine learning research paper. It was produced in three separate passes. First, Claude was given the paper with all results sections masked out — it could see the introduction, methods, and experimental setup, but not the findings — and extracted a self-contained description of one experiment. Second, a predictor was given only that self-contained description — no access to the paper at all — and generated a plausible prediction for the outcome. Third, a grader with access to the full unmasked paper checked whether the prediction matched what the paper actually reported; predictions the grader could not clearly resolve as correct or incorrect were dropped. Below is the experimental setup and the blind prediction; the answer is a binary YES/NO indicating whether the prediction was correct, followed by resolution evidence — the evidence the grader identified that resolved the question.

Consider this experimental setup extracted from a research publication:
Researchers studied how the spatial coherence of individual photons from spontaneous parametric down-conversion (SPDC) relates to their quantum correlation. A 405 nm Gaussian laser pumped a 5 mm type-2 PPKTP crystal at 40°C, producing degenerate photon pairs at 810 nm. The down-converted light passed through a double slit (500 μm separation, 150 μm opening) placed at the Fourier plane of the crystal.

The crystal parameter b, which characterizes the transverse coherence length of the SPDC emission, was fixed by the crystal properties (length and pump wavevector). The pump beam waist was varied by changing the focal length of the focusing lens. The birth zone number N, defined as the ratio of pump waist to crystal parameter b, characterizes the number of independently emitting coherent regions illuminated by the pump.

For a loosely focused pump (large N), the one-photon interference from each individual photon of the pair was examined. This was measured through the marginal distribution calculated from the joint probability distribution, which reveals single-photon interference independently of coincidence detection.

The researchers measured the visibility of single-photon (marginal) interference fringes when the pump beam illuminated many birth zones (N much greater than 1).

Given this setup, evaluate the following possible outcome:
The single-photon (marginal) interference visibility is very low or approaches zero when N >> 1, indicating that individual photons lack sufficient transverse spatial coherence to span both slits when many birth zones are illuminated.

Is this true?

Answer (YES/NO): YES